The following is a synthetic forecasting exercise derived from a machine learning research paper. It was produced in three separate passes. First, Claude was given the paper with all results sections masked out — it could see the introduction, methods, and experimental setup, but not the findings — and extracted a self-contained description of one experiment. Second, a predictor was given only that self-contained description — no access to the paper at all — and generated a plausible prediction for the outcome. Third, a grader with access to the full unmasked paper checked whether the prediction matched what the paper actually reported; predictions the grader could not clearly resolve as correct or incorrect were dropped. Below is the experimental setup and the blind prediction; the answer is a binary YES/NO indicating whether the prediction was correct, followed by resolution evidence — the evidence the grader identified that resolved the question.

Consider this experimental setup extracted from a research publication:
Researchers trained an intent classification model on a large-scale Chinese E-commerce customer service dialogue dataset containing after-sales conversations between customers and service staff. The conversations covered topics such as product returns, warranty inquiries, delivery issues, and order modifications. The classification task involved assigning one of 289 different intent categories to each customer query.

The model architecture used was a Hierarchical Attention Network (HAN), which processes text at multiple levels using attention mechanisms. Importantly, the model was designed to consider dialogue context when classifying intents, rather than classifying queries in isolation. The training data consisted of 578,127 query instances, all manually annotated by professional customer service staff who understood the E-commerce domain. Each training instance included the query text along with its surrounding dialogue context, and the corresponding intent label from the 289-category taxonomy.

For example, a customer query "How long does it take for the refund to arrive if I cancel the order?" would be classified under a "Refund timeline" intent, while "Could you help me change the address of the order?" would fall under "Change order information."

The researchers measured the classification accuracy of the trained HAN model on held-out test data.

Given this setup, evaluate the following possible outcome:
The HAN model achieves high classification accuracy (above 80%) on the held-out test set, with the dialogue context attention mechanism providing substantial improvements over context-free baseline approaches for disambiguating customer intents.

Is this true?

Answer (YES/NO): NO